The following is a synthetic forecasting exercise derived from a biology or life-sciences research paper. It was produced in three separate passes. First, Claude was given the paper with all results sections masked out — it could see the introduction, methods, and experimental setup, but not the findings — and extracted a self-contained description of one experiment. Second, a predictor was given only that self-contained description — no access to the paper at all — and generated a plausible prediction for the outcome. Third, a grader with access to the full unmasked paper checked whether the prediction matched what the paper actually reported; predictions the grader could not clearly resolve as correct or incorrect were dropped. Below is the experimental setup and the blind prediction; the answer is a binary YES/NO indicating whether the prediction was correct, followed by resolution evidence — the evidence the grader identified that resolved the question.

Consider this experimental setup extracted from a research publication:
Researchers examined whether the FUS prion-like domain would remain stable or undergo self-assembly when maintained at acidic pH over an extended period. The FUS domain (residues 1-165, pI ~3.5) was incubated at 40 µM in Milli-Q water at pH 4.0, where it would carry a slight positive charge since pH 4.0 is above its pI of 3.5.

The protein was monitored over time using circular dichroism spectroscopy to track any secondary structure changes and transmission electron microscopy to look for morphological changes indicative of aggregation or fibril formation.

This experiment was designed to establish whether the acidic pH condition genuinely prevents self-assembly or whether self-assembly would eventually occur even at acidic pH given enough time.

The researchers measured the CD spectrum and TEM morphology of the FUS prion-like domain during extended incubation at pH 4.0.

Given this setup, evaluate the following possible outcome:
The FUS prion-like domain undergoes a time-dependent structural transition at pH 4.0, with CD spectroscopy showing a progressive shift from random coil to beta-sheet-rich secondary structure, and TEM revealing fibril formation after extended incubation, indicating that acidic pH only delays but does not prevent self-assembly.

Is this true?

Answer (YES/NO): NO